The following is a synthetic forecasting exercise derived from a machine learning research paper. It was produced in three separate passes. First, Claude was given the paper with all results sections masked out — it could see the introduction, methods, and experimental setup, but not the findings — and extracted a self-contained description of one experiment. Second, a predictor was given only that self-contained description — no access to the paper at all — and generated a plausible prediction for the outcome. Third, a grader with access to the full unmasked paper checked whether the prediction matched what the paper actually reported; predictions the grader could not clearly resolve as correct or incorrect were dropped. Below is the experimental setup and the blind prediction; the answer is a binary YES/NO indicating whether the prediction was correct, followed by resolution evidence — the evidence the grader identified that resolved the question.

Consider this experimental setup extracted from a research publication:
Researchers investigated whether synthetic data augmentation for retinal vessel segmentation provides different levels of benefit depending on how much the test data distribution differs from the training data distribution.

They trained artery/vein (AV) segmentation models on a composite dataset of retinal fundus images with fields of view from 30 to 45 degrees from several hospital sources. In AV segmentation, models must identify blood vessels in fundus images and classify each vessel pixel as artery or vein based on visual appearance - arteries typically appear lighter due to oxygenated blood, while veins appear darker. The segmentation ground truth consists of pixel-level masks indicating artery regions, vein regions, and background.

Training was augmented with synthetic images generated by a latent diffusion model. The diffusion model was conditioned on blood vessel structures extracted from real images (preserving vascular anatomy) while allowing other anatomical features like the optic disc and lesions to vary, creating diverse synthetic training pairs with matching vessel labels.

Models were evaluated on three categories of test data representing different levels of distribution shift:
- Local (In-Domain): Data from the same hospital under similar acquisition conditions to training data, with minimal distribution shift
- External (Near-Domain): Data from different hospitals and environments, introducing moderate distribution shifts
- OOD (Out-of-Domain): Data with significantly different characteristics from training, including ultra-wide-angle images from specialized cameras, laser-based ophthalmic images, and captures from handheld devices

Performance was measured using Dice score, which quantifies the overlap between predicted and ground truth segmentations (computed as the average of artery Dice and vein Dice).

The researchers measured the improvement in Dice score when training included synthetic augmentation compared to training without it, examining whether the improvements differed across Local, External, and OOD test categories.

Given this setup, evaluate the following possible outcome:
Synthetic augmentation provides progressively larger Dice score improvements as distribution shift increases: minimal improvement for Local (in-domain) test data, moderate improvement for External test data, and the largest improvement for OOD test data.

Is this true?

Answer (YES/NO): YES